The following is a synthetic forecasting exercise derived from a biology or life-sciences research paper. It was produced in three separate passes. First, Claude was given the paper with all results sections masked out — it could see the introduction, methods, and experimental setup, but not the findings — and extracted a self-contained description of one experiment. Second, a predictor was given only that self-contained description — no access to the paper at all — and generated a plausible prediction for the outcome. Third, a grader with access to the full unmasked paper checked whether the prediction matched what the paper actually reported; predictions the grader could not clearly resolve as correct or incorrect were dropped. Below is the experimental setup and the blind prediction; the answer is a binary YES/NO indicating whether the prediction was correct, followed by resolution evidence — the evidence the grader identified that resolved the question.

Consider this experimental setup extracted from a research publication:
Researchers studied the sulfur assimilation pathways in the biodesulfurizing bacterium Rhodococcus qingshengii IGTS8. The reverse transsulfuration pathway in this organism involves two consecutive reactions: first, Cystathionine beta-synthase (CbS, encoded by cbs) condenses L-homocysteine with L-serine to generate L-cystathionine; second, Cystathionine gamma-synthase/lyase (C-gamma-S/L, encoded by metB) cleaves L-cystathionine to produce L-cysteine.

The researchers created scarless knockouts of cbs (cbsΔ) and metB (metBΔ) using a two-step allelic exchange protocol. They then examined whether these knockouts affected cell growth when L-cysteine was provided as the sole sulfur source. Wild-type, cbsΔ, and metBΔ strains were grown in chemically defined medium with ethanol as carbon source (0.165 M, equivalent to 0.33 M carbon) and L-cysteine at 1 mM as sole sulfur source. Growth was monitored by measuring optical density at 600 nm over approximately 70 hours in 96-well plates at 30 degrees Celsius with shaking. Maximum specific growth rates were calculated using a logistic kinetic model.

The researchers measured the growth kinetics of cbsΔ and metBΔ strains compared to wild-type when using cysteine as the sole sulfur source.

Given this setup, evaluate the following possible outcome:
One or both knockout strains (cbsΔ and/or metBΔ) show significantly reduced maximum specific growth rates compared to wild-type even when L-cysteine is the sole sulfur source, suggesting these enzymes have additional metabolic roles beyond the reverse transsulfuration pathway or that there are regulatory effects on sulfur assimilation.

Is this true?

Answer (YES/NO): NO